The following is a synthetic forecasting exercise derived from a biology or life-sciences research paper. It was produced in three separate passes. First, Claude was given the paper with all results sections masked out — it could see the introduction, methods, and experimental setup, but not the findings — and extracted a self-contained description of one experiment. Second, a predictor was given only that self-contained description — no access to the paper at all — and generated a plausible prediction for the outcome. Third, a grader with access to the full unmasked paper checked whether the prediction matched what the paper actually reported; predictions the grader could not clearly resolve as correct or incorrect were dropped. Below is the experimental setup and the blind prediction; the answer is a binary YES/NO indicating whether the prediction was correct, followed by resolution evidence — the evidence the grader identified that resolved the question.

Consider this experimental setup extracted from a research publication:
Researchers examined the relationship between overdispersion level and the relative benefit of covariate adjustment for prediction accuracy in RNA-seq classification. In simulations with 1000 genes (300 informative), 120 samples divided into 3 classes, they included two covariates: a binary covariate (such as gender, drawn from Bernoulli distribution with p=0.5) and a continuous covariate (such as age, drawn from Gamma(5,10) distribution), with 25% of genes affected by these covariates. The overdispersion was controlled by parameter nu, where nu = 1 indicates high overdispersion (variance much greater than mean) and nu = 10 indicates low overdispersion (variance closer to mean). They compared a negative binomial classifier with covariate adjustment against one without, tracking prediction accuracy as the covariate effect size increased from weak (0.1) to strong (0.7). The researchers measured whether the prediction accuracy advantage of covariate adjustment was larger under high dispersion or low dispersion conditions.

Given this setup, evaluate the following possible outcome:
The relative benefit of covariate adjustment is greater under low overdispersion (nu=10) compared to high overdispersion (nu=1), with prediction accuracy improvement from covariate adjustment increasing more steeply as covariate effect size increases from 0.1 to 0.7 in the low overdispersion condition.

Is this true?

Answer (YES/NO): NO